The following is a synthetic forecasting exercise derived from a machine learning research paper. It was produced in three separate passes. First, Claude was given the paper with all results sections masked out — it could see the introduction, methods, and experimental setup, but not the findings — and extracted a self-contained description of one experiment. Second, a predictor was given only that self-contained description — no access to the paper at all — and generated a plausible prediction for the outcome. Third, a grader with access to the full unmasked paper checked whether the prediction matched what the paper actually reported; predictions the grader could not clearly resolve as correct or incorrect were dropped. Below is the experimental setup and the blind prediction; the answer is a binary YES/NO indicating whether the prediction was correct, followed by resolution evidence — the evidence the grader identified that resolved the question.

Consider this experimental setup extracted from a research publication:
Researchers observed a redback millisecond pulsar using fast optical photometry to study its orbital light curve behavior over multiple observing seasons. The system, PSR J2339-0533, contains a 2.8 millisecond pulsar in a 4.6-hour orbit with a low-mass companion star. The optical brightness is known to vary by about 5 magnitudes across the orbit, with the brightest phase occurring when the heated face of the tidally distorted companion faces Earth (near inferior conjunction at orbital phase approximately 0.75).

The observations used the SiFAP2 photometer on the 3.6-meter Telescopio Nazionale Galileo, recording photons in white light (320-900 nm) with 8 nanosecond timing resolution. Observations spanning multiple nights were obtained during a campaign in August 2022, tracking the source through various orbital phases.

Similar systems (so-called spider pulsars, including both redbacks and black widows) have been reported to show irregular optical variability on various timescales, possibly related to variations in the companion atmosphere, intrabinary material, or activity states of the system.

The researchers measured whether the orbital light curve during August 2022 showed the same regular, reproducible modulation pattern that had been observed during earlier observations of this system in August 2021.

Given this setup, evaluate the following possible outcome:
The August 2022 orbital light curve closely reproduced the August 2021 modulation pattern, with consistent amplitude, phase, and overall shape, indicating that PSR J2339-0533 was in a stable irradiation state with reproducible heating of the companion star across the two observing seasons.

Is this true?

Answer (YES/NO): NO